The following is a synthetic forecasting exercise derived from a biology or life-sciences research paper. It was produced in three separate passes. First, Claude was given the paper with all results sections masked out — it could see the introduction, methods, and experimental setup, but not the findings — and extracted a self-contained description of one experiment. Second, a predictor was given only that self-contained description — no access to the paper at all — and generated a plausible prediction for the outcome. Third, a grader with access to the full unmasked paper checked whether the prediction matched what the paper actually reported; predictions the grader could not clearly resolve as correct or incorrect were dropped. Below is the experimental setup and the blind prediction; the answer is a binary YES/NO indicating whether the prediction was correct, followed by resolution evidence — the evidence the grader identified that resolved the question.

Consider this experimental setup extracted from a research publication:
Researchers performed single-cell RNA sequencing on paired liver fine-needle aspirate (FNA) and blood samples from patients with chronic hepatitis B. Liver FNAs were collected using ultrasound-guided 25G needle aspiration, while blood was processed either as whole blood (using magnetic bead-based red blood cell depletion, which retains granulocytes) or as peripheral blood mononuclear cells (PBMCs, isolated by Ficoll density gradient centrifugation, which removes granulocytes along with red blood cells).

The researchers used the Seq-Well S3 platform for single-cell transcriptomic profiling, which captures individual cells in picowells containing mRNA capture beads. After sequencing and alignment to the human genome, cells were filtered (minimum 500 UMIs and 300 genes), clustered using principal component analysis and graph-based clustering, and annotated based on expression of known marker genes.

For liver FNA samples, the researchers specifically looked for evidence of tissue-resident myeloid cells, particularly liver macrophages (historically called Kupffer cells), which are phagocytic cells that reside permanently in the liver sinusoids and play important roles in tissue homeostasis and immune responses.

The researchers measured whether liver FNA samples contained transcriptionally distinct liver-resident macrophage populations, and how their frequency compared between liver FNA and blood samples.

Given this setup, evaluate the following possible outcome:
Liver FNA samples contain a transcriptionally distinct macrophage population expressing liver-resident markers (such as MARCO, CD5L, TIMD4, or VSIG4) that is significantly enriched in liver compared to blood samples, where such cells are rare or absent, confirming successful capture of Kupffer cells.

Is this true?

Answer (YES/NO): YES